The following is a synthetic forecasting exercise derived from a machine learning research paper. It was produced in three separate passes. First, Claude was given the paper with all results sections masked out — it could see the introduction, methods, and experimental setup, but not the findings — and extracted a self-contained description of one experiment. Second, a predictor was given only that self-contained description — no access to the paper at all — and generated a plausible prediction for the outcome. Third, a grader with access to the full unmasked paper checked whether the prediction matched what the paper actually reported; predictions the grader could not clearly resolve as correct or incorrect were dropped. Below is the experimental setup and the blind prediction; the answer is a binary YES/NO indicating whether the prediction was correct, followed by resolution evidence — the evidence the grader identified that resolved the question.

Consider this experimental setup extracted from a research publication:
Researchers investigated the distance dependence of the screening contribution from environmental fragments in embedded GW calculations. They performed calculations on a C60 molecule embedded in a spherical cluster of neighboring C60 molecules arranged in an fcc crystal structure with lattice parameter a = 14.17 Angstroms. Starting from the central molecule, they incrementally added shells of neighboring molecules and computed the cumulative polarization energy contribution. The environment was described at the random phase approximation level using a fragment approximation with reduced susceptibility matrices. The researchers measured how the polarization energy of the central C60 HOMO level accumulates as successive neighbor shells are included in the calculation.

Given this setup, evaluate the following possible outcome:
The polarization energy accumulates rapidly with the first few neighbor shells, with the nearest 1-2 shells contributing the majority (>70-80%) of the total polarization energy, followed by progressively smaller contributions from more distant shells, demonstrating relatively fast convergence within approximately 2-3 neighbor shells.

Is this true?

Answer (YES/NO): NO